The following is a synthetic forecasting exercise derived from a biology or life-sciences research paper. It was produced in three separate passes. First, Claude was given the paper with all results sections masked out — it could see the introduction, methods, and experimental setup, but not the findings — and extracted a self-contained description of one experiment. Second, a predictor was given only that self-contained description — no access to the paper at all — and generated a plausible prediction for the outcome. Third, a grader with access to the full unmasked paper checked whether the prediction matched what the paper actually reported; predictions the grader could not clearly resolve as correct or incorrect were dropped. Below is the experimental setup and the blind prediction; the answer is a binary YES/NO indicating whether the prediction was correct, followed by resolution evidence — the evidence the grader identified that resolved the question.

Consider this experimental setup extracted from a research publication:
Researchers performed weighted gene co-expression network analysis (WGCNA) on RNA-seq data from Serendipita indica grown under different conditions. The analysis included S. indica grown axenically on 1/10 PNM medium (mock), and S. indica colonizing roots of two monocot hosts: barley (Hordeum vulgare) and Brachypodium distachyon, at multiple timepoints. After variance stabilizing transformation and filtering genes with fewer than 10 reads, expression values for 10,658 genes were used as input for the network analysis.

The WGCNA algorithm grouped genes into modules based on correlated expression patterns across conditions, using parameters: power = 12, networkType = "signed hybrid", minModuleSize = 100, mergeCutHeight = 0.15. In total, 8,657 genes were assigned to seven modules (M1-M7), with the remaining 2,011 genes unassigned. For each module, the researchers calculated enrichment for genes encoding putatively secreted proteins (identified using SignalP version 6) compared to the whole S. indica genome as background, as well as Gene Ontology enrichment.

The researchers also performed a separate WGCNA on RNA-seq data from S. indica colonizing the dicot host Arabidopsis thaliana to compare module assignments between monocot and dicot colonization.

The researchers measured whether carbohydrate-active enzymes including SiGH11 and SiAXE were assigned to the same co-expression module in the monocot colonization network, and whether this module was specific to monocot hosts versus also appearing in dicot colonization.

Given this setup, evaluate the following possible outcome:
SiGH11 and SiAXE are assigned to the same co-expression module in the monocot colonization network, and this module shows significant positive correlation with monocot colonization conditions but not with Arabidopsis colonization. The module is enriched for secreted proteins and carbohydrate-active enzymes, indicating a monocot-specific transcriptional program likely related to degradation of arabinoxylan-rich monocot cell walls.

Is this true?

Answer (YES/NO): YES